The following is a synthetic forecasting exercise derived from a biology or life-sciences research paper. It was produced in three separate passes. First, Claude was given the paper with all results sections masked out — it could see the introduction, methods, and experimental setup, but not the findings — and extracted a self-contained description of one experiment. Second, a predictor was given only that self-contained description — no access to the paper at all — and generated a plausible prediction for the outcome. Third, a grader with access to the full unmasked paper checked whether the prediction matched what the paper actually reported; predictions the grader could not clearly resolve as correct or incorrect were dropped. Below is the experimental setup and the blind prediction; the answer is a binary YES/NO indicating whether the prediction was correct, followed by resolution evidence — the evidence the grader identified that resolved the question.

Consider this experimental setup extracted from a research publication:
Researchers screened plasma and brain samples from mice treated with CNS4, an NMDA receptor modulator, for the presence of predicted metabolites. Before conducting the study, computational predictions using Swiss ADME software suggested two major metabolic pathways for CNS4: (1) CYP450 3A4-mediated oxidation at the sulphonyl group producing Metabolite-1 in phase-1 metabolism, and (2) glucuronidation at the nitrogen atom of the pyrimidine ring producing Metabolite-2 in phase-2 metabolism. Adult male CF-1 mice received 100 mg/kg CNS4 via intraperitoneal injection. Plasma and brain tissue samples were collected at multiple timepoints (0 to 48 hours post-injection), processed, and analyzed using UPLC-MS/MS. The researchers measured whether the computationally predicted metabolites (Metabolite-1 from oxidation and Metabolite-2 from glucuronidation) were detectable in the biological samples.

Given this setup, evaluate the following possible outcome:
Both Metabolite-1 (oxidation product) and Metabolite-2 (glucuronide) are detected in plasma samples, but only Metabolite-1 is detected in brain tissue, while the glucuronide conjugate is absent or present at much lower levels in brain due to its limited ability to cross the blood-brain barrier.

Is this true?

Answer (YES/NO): YES